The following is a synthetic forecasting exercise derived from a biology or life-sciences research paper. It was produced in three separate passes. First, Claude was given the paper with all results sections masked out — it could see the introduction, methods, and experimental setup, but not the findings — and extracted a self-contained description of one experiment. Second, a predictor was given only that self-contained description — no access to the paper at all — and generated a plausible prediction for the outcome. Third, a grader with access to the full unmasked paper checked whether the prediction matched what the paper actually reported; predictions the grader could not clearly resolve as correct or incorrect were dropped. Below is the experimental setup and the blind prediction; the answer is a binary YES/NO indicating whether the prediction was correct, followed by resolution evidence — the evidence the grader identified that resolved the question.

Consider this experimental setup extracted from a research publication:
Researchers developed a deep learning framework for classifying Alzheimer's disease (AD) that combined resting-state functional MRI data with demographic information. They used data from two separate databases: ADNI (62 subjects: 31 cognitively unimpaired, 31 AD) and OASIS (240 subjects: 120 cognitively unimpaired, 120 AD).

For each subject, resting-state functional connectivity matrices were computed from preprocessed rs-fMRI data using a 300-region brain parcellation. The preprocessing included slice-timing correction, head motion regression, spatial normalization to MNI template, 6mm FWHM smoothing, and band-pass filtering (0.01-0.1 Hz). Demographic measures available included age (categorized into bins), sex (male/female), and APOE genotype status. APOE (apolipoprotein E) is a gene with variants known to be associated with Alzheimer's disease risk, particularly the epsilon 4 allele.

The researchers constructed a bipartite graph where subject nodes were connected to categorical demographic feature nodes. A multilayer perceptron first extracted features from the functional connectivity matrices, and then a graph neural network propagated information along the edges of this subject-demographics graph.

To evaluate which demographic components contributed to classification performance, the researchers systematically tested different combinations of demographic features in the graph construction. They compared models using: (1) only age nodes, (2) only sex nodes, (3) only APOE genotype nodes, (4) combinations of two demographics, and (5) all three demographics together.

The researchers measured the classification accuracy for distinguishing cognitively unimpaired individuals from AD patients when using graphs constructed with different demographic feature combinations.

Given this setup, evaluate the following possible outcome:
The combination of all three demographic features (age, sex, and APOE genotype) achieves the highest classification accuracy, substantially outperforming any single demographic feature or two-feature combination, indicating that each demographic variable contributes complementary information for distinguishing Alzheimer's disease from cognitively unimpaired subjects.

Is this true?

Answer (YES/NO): NO